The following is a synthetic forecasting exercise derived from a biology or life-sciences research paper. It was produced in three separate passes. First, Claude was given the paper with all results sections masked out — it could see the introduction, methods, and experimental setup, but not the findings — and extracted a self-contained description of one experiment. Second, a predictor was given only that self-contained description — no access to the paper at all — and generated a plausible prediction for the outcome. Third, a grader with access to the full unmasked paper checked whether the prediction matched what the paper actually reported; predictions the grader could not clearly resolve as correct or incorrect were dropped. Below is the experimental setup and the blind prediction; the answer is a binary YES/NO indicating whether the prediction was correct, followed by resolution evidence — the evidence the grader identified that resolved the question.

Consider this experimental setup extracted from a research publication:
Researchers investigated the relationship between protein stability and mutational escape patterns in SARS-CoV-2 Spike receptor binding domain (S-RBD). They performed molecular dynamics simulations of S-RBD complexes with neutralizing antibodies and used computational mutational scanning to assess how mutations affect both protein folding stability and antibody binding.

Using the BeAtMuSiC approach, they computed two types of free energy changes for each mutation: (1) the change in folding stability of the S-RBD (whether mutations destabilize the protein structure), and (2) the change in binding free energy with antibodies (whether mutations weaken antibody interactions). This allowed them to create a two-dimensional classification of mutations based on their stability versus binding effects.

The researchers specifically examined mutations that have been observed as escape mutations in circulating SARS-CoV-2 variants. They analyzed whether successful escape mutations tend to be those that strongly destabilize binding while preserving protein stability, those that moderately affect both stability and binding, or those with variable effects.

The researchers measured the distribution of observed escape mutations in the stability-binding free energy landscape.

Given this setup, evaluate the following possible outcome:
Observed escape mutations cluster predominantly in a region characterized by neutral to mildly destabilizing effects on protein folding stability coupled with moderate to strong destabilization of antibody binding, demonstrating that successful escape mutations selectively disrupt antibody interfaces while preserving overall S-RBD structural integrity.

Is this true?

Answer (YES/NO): NO